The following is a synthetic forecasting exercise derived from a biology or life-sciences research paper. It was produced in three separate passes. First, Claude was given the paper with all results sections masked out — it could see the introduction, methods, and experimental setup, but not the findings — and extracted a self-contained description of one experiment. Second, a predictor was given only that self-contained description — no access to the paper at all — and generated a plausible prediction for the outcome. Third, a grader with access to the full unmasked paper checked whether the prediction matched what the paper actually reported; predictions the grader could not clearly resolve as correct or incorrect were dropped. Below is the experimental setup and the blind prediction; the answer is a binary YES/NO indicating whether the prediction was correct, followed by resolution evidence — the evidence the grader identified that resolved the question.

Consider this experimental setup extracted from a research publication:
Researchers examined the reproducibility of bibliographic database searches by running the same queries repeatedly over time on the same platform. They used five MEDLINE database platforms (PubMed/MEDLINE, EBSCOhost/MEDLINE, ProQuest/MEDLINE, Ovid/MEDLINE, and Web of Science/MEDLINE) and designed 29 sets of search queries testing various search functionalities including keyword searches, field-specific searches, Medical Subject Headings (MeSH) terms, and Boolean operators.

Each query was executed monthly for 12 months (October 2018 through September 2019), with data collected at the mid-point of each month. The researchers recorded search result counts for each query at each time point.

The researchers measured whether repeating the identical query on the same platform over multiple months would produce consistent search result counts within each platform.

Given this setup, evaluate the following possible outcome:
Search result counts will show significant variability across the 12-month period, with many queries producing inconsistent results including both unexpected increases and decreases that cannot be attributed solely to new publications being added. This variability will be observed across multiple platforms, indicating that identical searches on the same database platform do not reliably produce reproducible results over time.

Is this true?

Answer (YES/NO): YES